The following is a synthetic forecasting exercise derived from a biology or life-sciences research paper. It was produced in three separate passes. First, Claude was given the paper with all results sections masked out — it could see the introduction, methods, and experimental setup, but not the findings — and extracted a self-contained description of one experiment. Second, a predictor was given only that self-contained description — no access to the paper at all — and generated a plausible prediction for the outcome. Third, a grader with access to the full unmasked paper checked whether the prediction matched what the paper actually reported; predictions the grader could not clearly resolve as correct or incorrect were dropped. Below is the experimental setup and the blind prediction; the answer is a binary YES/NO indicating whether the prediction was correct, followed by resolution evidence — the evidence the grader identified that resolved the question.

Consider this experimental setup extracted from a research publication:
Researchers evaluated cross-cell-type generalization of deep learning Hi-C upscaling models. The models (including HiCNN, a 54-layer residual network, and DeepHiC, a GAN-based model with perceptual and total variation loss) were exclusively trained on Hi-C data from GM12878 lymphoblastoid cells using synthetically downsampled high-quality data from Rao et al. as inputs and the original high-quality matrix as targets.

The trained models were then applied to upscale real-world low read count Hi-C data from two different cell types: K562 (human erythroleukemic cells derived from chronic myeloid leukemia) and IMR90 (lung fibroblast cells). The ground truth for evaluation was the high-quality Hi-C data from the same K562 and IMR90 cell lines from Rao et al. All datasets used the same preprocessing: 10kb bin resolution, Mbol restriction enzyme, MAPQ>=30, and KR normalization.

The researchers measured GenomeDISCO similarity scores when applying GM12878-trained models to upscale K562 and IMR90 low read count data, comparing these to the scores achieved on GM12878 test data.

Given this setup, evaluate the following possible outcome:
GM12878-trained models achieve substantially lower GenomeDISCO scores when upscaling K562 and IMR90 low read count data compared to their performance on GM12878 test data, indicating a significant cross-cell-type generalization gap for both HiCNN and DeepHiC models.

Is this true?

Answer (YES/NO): YES